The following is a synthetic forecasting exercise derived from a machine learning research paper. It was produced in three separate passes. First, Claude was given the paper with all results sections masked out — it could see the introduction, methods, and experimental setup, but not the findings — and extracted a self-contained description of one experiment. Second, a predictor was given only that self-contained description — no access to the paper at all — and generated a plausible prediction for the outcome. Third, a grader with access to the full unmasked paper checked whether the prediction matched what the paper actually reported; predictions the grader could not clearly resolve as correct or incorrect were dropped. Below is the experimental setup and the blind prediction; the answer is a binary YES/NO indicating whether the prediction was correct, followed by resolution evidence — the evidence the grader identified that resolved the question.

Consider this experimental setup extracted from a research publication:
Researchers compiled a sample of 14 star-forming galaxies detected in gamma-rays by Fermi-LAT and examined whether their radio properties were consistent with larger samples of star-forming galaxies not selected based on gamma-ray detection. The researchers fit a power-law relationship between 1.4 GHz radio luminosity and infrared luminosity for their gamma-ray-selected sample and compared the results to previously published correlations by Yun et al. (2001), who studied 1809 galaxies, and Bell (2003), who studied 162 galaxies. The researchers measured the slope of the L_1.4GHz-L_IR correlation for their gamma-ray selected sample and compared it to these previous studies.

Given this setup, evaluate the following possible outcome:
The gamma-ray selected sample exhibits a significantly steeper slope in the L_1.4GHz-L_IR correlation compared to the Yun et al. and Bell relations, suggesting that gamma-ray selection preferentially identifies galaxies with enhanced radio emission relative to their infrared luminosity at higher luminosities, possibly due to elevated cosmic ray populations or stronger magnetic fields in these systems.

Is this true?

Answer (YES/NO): NO